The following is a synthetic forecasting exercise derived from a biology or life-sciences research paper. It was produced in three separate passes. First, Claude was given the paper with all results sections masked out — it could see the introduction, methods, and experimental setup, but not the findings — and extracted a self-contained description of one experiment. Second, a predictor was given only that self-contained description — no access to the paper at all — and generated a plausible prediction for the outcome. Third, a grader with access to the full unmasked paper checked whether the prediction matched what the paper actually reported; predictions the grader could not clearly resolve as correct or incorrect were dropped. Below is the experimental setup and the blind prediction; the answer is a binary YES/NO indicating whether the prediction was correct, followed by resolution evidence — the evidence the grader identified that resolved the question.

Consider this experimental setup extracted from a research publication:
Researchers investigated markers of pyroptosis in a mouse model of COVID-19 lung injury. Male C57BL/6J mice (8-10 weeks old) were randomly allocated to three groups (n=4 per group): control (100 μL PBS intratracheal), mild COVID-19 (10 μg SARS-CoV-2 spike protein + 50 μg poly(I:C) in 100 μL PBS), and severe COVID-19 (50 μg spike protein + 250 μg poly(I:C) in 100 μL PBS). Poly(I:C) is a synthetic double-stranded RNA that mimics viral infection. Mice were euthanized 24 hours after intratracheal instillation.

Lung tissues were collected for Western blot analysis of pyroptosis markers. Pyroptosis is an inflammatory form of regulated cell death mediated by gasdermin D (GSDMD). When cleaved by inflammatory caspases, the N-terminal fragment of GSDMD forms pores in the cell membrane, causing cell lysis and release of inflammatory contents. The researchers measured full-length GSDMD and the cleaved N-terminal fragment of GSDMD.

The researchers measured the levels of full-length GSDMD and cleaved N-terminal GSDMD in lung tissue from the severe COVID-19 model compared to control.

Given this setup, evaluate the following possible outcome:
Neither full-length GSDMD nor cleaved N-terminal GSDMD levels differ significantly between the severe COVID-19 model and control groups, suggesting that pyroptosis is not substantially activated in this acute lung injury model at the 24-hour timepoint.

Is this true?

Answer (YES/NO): NO